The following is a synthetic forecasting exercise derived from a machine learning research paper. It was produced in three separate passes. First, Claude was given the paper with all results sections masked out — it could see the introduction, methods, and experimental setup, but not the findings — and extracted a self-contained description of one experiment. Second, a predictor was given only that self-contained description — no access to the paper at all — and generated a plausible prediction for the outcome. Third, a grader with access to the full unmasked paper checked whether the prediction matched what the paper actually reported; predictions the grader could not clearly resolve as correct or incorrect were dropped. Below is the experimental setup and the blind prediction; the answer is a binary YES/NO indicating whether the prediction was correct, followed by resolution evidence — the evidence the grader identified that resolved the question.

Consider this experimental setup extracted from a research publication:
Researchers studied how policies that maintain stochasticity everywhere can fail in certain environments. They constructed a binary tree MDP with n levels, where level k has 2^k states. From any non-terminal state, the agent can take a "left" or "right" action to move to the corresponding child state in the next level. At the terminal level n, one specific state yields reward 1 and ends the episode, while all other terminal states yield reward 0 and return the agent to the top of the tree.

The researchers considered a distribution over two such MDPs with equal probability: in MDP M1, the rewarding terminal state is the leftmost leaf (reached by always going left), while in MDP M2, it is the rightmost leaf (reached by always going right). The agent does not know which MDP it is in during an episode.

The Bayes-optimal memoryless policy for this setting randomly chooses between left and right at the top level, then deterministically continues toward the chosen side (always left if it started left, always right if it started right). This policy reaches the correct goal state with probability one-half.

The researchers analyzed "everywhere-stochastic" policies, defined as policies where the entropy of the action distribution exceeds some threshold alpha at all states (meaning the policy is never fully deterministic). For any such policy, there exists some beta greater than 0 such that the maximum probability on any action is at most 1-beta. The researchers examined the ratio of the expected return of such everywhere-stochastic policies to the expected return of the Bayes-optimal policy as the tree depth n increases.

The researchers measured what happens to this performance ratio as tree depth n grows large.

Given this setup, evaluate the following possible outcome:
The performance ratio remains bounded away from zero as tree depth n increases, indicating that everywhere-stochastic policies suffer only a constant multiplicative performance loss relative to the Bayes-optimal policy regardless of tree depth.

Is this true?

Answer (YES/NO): NO